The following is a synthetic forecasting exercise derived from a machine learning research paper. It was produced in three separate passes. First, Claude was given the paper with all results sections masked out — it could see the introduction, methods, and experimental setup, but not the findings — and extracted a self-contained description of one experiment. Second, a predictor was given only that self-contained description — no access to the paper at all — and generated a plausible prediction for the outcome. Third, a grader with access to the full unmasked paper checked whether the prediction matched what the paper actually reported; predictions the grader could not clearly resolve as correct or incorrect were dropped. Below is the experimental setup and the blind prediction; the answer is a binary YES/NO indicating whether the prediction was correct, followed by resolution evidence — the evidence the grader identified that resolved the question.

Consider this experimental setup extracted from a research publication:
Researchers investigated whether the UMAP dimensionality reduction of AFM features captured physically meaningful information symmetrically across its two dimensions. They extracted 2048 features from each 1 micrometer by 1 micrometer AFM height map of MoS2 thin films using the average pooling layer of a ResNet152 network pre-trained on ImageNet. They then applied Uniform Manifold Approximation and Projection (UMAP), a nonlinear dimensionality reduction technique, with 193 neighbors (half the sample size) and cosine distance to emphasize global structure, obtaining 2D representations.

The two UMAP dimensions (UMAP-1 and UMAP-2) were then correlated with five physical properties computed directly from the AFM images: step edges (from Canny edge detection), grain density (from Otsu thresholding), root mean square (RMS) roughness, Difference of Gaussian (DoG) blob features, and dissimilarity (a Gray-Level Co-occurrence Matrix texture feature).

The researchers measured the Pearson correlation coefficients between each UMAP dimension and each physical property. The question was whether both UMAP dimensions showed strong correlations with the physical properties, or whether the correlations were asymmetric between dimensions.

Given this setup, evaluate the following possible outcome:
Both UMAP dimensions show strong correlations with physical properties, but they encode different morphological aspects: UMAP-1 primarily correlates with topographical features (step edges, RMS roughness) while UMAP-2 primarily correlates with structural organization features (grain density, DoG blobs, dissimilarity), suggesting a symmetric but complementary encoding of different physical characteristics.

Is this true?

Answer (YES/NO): NO